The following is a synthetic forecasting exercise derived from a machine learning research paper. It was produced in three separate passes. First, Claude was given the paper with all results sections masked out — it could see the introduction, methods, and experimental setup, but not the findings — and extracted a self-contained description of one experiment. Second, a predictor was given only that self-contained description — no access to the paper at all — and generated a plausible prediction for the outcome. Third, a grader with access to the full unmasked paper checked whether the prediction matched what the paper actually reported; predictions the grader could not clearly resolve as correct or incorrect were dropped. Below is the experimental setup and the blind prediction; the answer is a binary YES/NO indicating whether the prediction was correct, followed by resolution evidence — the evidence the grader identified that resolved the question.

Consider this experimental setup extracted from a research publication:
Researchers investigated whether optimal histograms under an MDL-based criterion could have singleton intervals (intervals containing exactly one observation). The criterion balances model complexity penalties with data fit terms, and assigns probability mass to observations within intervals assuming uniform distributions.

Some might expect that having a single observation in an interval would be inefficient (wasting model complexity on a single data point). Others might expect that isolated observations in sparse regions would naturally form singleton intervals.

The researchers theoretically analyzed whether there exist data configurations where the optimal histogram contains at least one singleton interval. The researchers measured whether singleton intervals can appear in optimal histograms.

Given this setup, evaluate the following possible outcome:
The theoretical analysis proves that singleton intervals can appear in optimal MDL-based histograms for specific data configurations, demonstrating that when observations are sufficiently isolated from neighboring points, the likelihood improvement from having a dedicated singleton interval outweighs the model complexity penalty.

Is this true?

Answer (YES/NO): YES